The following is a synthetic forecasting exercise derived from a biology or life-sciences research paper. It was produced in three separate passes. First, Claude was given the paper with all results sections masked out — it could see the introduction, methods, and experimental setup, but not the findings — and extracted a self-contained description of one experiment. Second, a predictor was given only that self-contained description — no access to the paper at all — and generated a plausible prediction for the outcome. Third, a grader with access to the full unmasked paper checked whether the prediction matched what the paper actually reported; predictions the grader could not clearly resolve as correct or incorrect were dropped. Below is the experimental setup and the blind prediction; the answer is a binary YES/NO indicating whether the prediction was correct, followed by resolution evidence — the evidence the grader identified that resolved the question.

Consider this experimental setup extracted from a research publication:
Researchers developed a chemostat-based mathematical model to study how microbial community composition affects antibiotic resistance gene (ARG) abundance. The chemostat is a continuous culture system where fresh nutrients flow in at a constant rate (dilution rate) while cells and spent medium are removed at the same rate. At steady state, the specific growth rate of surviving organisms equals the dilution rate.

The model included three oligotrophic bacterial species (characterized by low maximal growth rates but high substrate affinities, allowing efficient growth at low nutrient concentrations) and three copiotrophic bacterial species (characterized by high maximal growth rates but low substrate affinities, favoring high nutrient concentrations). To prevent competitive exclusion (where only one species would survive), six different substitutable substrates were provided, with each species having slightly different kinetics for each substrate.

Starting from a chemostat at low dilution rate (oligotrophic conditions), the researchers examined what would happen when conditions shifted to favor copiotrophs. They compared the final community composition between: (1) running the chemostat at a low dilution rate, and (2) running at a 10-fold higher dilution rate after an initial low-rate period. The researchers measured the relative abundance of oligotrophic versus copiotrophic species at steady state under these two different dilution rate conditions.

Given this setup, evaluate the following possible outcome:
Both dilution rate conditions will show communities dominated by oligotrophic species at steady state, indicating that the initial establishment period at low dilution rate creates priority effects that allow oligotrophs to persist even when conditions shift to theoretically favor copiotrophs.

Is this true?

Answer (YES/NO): NO